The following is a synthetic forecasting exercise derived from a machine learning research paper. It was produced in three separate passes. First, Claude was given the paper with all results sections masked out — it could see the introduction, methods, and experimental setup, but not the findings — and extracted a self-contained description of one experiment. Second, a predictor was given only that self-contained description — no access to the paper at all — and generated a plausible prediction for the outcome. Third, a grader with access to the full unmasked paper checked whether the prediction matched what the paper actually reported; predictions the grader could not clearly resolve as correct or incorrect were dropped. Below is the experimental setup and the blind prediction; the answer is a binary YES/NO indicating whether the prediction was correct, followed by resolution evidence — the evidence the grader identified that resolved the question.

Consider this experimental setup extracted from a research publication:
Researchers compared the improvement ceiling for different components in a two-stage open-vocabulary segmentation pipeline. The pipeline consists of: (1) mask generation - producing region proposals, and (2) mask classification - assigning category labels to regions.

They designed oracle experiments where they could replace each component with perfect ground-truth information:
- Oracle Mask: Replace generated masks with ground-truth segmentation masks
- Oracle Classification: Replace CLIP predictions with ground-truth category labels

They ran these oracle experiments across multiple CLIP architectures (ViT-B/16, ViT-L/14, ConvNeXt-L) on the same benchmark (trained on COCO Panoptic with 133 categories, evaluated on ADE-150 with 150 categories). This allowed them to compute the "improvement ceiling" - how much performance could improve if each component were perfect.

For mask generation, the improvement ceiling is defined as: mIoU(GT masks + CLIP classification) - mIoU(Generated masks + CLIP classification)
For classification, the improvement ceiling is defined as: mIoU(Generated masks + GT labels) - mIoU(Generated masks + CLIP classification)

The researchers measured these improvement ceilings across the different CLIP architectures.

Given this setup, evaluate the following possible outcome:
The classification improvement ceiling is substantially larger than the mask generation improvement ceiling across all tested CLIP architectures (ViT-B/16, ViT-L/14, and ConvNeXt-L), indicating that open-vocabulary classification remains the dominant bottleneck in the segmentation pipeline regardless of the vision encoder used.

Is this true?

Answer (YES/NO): YES